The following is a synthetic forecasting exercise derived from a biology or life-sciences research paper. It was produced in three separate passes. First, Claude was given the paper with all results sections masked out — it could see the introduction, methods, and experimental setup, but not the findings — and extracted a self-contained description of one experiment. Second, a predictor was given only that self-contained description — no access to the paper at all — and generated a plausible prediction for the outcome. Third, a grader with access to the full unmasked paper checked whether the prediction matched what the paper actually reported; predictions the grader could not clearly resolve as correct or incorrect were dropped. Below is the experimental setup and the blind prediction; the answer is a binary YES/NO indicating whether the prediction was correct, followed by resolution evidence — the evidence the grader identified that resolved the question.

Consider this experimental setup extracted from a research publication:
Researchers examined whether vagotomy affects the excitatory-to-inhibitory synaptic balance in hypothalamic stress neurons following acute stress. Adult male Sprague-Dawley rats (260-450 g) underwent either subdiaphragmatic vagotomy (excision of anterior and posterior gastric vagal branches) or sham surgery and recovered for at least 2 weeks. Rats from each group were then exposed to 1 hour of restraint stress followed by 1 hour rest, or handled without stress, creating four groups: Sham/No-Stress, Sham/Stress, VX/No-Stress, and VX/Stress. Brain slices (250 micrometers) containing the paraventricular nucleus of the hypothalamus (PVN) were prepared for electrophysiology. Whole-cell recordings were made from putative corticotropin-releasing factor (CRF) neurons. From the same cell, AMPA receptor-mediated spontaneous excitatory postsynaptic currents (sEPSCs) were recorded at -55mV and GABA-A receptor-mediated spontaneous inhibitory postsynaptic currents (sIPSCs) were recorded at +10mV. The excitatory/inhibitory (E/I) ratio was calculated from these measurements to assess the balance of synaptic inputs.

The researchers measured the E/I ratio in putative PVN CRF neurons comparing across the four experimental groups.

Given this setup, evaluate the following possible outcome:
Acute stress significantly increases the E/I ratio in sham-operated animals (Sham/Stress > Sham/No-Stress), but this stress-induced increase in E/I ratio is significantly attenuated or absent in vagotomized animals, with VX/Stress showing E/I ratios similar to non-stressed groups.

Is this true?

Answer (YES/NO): NO